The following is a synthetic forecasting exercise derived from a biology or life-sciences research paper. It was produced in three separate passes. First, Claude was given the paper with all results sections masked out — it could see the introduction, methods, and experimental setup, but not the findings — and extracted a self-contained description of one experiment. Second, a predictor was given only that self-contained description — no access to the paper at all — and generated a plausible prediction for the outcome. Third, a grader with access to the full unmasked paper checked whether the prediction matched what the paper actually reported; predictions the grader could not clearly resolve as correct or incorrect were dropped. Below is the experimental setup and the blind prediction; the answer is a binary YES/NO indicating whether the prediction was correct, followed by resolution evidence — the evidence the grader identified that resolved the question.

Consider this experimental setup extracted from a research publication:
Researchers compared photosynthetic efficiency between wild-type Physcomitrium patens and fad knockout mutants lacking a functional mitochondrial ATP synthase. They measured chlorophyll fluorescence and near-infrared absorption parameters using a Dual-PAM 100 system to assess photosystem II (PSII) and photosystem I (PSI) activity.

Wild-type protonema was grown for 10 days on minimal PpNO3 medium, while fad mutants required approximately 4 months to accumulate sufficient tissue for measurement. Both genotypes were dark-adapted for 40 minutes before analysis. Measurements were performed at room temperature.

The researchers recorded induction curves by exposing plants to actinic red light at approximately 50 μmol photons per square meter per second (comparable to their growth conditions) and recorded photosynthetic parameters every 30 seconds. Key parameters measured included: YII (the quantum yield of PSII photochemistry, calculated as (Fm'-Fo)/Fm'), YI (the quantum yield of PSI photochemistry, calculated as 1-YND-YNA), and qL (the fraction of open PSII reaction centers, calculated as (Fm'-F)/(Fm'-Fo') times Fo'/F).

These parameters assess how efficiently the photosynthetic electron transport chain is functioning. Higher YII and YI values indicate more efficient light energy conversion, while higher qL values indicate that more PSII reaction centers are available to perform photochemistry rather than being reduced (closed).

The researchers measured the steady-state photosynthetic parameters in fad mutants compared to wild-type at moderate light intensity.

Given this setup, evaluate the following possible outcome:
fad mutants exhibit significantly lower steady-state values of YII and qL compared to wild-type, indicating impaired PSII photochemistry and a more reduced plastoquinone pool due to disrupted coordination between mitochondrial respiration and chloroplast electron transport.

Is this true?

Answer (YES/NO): NO